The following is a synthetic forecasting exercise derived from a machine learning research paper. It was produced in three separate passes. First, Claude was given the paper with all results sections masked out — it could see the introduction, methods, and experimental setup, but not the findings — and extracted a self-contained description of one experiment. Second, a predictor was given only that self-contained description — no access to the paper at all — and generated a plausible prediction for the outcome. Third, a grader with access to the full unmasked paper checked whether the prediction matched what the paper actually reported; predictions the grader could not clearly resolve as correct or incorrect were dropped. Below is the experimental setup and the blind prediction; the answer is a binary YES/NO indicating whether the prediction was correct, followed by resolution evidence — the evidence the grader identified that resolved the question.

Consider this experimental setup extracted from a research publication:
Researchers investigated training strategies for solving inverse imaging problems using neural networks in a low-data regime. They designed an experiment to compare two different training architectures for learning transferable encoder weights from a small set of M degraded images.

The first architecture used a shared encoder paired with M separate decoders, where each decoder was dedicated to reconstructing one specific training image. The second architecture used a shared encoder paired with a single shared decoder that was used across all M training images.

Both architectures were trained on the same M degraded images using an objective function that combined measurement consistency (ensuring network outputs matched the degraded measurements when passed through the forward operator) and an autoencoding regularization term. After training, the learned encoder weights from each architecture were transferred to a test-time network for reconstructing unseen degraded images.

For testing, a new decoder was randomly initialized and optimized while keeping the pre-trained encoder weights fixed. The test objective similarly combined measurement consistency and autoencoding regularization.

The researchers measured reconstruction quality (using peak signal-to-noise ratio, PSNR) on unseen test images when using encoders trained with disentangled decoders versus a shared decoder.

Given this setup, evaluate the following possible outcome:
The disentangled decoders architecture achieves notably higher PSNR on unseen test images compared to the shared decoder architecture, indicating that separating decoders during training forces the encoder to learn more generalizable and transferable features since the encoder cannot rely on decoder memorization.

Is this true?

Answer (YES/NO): YES